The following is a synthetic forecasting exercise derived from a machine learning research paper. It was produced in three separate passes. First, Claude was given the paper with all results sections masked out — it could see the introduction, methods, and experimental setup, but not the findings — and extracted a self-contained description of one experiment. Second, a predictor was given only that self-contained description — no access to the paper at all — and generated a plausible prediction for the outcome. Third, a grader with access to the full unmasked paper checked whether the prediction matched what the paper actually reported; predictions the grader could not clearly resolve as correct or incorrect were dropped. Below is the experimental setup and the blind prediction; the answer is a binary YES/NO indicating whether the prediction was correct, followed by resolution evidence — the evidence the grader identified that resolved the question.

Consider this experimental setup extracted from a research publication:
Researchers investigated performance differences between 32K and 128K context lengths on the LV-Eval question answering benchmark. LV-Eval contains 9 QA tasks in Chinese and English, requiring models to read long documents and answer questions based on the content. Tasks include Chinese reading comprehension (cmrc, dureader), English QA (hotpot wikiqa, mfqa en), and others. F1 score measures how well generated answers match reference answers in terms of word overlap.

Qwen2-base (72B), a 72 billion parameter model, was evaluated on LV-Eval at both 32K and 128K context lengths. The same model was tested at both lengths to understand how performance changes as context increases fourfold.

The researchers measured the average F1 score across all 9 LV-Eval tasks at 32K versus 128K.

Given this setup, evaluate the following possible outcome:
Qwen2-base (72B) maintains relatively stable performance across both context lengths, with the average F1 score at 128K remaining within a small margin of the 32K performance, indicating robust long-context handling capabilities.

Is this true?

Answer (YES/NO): NO